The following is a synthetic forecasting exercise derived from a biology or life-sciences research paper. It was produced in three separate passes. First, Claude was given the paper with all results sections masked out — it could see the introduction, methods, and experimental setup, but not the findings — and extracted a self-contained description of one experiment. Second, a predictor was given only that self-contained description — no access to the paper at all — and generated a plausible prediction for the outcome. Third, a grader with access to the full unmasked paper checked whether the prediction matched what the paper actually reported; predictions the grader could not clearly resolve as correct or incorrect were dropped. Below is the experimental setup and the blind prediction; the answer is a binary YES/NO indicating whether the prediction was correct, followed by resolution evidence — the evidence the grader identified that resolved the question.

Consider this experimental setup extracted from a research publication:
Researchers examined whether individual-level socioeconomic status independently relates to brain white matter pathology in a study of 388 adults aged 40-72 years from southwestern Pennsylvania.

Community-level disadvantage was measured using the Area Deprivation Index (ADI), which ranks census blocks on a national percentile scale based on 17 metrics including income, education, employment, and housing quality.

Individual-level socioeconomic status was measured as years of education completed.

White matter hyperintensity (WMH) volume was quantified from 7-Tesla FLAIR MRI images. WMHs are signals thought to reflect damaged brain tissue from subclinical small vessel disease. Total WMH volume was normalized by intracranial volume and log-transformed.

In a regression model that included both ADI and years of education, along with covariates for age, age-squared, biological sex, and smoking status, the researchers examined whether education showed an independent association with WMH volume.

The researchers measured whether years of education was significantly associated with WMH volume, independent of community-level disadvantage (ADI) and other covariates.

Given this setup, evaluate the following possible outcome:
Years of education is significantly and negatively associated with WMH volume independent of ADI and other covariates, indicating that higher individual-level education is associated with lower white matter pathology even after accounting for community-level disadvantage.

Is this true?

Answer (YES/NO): NO